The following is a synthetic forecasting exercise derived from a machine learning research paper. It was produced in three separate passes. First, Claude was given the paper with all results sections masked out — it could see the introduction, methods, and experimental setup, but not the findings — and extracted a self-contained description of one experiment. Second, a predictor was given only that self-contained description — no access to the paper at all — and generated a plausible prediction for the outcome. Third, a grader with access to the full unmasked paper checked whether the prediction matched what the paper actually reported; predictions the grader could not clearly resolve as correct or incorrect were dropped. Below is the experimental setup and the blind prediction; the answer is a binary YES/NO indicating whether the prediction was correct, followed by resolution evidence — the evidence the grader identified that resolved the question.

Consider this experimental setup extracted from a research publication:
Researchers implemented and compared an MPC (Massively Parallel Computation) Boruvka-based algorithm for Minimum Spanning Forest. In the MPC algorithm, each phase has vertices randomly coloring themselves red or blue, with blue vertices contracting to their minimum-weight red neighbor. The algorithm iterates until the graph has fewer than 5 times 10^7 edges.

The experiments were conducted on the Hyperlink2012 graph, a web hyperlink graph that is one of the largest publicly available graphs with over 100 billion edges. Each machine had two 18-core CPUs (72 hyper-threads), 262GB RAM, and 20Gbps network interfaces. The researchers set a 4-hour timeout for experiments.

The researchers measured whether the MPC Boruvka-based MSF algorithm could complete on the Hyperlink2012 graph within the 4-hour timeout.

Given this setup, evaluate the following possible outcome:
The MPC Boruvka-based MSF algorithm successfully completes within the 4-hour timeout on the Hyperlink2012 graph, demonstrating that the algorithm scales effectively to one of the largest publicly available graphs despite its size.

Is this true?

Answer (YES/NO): NO